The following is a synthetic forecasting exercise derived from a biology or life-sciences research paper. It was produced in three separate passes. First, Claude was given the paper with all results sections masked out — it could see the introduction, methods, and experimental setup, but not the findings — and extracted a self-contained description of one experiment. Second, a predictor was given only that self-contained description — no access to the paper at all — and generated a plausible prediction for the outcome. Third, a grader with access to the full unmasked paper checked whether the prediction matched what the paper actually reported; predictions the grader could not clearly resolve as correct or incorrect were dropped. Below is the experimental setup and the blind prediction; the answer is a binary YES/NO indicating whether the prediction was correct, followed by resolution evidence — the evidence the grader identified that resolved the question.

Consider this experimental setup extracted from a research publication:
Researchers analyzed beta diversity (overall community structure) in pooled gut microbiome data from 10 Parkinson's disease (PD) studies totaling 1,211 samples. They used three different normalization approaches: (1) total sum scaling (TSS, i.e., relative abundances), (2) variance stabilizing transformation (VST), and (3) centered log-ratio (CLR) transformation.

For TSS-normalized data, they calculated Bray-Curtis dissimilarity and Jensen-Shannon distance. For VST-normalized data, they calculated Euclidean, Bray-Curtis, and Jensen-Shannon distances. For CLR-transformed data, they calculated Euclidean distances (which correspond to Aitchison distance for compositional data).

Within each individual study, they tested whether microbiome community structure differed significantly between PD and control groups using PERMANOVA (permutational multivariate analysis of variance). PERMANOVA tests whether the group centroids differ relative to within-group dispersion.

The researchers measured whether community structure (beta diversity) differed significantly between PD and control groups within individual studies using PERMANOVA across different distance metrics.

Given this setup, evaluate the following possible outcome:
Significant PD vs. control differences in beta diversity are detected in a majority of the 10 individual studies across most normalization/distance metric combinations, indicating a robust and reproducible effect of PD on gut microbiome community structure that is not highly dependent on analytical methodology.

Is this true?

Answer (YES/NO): YES